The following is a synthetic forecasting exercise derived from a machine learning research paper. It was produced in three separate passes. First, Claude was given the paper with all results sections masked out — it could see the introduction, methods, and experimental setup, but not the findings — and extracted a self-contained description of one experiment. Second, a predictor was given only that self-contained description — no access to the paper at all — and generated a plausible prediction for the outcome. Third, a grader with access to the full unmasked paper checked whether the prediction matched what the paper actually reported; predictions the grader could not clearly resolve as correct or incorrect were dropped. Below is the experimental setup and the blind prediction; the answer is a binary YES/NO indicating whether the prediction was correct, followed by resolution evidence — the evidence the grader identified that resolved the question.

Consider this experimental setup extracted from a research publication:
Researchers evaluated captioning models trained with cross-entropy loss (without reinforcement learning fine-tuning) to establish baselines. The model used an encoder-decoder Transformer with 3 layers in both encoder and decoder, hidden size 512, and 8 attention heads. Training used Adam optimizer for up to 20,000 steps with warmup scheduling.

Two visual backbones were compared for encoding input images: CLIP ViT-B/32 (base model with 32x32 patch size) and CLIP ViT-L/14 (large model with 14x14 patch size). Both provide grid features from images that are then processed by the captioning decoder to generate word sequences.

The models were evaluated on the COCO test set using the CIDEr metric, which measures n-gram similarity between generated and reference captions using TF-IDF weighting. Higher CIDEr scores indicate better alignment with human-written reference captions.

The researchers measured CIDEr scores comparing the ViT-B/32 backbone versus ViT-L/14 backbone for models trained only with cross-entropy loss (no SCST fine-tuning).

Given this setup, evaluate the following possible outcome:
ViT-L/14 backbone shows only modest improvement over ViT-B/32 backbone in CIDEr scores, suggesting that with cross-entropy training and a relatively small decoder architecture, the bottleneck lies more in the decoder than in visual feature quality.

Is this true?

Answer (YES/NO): NO